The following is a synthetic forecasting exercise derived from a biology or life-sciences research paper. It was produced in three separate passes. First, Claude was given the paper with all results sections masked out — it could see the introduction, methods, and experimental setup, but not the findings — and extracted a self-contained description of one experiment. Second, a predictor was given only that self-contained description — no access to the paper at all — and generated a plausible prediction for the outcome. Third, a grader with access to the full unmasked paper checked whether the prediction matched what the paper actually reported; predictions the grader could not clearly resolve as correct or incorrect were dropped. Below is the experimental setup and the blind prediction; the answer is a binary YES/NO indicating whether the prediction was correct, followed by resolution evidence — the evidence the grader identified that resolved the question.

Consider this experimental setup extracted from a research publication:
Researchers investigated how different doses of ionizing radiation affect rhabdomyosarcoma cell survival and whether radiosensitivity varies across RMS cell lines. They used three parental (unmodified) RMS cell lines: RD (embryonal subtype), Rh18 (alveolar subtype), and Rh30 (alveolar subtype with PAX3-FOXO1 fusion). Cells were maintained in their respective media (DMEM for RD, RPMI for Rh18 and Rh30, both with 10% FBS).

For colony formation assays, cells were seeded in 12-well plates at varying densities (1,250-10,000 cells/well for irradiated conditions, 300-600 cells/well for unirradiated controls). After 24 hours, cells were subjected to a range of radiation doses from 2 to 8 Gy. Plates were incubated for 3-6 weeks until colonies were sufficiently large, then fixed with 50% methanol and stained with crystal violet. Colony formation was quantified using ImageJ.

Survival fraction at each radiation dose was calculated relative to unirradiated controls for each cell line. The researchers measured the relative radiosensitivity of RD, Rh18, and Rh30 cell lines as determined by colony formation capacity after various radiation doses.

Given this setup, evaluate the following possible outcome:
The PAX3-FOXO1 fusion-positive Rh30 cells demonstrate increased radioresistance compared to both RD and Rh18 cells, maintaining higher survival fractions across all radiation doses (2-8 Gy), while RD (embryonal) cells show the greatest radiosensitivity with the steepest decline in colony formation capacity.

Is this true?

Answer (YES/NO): NO